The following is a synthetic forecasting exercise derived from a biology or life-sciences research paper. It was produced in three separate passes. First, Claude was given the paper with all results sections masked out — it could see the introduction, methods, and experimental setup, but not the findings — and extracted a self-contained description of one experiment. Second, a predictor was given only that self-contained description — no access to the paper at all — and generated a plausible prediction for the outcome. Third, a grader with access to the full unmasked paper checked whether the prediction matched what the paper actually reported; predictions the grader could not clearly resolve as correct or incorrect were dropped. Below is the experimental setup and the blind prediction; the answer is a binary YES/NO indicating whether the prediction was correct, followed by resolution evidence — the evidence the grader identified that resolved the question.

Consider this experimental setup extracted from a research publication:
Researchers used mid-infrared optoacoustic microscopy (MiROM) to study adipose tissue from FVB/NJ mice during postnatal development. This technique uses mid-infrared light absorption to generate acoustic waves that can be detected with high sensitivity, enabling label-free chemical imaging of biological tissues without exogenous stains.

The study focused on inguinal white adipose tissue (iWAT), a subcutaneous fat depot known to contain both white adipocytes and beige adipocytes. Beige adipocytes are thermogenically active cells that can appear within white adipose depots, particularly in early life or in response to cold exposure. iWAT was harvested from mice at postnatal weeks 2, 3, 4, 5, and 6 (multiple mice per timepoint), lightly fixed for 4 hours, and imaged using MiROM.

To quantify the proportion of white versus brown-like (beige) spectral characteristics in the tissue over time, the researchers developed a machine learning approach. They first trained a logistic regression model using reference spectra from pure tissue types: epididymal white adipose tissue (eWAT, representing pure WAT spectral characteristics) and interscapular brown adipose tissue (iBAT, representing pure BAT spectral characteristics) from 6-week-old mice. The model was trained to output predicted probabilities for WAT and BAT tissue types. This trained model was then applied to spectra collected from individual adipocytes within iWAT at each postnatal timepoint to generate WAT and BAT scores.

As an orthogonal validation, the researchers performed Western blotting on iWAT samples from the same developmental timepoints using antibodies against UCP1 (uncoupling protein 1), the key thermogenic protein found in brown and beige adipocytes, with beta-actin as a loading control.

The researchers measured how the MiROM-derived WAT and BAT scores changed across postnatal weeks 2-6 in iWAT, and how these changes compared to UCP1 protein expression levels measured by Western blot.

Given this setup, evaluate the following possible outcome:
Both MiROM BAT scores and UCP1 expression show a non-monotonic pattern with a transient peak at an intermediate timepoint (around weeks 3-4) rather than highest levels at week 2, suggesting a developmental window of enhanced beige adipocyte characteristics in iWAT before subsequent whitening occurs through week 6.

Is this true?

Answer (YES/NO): YES